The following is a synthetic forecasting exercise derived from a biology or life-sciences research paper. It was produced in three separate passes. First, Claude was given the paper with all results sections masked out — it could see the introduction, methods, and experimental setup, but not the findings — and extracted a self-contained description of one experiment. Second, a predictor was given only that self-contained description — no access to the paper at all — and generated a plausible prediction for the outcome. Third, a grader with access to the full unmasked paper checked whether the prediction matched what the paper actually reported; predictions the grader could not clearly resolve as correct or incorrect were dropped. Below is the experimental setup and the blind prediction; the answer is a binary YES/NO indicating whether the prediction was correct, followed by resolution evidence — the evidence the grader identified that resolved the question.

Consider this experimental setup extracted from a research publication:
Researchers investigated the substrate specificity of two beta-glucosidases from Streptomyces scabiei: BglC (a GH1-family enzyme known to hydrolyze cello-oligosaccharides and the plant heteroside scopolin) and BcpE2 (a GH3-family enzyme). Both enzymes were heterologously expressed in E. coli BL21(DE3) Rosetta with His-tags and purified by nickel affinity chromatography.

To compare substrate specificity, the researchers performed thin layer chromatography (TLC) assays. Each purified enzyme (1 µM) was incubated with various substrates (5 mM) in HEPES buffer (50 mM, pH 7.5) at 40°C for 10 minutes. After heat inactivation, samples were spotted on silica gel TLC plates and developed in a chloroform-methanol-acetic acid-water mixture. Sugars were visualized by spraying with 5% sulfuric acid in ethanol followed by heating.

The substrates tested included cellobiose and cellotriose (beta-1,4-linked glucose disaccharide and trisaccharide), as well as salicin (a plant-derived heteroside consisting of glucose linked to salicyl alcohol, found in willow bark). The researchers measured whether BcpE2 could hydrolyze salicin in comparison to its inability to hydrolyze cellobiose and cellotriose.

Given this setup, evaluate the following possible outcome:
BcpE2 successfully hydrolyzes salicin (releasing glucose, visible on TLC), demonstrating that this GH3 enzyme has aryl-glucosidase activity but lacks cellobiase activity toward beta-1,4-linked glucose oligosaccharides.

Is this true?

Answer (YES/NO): YES